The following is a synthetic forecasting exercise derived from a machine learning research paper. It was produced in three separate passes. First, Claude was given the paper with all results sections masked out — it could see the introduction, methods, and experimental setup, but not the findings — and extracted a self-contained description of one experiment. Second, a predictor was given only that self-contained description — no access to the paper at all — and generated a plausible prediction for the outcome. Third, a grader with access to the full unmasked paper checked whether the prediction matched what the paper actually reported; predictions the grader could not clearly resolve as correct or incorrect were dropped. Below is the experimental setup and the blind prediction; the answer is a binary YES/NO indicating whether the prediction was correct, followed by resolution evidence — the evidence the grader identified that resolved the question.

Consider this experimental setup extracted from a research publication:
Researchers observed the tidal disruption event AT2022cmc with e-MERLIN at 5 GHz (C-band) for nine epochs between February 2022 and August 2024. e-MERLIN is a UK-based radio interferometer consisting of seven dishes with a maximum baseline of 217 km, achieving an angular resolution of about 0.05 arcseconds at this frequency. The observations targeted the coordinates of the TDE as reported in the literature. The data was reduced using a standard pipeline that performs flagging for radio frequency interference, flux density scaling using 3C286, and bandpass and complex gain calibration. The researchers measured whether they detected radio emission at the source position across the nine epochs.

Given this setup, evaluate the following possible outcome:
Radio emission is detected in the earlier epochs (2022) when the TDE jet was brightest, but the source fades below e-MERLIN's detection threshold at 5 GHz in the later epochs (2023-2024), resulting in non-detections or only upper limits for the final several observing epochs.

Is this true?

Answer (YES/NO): NO